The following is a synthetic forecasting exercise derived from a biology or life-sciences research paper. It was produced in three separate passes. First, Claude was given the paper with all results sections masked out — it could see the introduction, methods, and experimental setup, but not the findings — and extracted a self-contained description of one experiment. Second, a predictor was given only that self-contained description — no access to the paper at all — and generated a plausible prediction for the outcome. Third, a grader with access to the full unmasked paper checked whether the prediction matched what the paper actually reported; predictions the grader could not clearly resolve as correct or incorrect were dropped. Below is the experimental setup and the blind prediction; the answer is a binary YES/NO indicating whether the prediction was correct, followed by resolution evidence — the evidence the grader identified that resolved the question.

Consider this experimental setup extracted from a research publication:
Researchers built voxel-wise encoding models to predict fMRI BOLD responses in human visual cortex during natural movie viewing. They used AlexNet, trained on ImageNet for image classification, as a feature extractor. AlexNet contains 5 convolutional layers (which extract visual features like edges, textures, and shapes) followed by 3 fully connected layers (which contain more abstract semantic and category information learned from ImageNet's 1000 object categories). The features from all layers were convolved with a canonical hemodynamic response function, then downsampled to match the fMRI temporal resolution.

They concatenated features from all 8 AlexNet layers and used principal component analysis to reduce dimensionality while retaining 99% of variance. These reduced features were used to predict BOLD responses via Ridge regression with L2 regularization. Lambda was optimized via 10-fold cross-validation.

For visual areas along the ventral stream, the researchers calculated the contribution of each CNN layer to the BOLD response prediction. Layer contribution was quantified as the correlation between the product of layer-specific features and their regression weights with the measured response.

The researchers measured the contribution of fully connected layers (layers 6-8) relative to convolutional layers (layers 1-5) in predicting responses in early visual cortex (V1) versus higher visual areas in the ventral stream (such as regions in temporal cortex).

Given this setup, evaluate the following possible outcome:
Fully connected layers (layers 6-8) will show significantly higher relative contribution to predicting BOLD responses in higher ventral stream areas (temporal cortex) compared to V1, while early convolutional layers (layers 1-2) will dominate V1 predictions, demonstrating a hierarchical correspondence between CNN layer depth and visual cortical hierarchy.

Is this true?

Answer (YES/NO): NO